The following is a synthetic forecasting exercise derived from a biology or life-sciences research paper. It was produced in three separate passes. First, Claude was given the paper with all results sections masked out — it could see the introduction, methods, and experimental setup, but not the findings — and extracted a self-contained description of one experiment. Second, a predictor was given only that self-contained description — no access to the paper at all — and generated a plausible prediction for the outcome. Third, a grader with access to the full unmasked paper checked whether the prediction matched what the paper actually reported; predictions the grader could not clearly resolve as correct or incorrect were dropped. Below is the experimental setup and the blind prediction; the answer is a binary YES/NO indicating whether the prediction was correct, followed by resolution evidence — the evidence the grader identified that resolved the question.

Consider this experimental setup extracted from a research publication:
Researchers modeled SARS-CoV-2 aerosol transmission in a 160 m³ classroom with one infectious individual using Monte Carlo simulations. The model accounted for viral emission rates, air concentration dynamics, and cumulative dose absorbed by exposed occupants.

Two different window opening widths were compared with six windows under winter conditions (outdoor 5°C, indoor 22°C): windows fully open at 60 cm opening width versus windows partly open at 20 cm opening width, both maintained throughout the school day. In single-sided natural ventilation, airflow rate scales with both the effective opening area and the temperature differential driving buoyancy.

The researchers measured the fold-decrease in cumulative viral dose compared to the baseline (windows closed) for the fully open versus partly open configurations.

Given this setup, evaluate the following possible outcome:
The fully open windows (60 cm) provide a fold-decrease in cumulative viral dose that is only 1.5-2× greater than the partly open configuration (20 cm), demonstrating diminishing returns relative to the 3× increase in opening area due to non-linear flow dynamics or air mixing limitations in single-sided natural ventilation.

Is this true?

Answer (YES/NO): NO